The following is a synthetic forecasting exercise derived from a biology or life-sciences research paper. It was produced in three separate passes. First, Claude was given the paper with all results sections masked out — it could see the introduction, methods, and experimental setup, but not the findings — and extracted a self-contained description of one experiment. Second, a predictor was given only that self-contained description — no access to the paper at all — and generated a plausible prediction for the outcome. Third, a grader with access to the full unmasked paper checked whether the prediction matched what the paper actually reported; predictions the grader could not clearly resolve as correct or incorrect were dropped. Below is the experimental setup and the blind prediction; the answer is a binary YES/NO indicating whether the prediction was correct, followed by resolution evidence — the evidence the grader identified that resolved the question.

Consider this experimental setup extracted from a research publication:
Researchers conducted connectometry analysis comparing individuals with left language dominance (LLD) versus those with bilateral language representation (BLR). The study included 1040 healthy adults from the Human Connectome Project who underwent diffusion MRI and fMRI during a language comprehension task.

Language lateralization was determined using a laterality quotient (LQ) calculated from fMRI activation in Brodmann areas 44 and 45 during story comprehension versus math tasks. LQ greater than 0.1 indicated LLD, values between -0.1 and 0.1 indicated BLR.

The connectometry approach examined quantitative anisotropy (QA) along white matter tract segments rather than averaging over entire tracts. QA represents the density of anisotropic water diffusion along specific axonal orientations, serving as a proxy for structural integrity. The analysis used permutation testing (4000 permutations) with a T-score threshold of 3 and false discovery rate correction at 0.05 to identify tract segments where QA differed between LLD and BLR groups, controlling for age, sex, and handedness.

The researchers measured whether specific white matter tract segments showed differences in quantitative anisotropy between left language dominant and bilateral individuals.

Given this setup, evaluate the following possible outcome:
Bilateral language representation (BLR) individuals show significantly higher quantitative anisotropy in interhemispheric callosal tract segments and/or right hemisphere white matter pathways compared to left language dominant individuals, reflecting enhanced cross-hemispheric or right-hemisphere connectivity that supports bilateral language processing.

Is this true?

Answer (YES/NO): YES